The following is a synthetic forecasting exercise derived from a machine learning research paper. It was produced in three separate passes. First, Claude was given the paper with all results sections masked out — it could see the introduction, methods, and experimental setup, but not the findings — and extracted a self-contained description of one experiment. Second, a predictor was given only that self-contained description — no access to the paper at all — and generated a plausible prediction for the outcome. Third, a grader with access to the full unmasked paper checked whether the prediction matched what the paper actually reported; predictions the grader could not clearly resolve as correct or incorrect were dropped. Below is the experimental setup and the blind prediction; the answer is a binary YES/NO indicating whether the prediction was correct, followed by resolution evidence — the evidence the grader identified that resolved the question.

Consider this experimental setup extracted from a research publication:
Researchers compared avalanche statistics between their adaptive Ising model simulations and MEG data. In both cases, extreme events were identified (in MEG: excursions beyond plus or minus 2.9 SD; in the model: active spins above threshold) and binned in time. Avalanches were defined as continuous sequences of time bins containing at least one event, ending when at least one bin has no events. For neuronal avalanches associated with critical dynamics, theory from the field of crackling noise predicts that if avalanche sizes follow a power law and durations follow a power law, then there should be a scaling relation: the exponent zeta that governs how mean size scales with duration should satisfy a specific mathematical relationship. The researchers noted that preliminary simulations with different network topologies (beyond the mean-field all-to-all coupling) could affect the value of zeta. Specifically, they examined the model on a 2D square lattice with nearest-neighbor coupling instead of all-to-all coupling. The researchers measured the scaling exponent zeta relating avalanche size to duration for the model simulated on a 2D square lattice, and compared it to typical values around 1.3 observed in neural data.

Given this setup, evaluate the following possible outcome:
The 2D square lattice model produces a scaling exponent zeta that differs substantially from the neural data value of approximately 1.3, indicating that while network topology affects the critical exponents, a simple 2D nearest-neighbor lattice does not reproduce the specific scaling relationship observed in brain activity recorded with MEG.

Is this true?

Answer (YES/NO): NO